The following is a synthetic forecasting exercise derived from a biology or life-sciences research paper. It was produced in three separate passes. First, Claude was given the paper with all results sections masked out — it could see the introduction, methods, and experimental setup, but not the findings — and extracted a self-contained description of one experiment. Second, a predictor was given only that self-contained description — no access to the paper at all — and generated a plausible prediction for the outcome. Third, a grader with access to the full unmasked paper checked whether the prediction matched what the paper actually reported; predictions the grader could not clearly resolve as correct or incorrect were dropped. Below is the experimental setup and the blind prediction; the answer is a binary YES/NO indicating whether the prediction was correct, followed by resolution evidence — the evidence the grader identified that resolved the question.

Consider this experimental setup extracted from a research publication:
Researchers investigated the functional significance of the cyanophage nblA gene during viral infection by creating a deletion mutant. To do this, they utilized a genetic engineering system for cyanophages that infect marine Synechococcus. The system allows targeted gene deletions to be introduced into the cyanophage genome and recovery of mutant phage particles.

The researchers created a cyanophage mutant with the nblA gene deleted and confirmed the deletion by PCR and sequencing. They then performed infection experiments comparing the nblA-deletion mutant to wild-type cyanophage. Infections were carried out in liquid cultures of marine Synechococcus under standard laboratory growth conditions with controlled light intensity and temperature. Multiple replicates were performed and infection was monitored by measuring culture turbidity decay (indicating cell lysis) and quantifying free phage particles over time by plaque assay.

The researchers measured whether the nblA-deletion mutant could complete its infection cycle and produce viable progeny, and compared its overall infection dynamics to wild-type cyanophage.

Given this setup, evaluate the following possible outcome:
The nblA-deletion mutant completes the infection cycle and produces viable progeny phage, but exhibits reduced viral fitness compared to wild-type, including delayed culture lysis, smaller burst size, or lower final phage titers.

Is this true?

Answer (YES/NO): YES